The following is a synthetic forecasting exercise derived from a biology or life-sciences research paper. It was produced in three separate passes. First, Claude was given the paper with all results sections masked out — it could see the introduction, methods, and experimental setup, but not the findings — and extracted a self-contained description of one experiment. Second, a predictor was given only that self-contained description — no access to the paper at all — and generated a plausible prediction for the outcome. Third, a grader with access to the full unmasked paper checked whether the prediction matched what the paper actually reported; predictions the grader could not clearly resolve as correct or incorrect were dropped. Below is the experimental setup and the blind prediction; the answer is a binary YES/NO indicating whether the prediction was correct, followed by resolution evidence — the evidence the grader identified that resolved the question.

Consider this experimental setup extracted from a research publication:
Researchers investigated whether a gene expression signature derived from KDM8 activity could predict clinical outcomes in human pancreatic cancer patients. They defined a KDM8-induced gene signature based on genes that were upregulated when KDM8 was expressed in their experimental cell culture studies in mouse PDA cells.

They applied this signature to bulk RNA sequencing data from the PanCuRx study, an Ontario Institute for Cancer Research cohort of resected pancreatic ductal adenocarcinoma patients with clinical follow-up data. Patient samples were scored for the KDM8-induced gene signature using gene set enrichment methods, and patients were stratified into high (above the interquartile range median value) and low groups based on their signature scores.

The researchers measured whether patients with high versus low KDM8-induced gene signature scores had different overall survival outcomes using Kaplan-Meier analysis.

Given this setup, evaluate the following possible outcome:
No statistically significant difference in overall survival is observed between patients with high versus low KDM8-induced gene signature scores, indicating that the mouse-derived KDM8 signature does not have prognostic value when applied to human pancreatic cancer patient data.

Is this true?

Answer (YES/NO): NO